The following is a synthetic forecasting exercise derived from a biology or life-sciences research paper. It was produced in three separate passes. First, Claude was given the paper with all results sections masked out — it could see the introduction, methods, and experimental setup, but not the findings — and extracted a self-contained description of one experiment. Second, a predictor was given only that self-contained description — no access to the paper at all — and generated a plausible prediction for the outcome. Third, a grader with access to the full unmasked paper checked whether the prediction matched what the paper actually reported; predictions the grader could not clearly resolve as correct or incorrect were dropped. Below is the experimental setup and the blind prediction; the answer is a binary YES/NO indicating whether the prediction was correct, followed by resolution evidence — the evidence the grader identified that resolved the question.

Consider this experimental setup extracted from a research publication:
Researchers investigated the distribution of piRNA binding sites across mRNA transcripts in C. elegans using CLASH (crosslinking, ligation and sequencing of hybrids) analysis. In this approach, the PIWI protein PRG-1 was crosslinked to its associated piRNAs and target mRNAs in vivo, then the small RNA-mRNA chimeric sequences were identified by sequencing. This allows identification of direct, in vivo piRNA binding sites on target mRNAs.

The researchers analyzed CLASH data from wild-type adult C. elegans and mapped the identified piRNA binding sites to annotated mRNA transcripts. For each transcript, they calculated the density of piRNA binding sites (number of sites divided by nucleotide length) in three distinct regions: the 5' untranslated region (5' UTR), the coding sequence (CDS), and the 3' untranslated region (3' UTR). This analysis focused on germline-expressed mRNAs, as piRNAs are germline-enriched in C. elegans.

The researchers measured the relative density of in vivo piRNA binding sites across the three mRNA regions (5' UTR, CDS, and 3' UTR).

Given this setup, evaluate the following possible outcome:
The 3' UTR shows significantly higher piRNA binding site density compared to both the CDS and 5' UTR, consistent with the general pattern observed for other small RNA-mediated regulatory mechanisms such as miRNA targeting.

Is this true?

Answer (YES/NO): NO